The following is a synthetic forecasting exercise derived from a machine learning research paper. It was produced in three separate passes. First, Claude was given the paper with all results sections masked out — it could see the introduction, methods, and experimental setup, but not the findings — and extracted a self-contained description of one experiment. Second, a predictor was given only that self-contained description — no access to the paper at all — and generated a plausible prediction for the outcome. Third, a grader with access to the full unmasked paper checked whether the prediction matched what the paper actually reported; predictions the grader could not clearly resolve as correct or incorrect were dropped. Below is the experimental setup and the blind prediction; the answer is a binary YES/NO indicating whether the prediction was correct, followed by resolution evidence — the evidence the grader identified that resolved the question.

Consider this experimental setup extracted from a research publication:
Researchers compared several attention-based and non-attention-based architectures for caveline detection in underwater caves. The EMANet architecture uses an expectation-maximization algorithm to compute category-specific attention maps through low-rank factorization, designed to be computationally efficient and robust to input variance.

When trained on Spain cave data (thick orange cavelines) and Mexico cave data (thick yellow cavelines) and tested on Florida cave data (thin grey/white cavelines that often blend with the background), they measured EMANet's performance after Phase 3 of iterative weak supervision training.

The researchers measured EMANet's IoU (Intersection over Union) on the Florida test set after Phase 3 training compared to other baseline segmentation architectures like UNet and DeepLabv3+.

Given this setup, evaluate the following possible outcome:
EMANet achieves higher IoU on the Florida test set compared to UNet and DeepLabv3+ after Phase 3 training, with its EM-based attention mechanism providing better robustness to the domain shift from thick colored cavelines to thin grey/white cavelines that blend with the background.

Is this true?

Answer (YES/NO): NO